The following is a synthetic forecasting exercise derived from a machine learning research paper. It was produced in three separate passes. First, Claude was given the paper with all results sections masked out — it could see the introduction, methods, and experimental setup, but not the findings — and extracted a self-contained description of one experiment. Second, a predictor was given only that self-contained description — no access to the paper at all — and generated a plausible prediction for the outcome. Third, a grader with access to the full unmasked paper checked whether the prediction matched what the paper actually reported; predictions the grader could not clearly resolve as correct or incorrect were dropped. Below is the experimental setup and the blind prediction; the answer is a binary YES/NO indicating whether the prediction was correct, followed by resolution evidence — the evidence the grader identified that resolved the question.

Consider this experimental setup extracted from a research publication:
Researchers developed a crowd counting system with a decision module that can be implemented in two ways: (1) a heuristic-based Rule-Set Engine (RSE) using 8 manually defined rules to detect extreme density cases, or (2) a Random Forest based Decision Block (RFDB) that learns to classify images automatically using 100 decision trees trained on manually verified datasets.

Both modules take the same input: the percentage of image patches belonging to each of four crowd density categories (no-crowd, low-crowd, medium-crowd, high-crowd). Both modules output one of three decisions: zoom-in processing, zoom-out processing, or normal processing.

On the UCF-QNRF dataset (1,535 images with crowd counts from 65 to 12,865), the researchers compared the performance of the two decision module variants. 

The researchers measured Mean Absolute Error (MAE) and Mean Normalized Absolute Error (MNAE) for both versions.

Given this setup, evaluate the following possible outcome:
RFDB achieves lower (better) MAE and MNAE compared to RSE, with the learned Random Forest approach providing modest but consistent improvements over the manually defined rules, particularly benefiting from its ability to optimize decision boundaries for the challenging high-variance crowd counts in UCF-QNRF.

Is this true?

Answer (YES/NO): YES